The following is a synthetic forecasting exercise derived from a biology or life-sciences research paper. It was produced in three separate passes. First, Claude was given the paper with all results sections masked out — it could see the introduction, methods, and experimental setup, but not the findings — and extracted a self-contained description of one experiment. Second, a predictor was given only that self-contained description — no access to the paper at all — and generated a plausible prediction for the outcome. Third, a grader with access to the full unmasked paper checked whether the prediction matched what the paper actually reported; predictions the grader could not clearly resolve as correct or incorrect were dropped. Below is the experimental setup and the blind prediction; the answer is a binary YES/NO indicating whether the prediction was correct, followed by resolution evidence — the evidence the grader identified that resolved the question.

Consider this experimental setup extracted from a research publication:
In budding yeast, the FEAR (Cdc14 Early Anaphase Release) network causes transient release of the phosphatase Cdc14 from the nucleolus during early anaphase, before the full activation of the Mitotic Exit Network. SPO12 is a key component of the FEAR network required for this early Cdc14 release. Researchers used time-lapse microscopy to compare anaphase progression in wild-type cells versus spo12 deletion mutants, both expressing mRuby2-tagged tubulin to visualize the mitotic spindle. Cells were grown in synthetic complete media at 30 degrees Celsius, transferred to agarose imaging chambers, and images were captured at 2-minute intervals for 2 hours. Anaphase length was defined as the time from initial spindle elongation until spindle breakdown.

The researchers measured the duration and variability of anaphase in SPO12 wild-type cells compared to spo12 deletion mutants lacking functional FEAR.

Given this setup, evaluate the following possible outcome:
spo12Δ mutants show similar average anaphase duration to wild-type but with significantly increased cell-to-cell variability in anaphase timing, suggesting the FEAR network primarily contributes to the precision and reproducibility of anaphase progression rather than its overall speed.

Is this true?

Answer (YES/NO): NO